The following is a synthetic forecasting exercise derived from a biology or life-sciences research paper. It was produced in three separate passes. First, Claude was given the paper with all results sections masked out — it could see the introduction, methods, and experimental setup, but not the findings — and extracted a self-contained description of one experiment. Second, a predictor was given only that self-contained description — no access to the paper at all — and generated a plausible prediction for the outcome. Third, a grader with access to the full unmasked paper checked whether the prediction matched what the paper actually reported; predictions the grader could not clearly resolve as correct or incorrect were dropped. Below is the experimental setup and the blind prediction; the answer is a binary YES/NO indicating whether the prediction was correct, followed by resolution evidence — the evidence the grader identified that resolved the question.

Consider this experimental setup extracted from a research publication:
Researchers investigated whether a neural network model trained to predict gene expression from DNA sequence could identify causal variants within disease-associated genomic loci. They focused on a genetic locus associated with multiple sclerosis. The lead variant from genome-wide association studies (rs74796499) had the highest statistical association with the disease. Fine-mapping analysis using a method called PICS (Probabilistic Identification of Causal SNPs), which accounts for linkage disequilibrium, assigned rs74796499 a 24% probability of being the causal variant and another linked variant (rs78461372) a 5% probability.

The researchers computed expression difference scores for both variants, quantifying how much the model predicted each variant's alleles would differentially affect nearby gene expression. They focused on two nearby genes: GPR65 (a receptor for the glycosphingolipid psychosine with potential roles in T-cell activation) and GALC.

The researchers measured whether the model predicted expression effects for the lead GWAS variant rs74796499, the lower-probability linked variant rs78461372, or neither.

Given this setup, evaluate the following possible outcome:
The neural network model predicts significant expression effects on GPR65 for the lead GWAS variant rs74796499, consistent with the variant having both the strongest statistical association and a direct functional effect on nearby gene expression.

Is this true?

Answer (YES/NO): NO